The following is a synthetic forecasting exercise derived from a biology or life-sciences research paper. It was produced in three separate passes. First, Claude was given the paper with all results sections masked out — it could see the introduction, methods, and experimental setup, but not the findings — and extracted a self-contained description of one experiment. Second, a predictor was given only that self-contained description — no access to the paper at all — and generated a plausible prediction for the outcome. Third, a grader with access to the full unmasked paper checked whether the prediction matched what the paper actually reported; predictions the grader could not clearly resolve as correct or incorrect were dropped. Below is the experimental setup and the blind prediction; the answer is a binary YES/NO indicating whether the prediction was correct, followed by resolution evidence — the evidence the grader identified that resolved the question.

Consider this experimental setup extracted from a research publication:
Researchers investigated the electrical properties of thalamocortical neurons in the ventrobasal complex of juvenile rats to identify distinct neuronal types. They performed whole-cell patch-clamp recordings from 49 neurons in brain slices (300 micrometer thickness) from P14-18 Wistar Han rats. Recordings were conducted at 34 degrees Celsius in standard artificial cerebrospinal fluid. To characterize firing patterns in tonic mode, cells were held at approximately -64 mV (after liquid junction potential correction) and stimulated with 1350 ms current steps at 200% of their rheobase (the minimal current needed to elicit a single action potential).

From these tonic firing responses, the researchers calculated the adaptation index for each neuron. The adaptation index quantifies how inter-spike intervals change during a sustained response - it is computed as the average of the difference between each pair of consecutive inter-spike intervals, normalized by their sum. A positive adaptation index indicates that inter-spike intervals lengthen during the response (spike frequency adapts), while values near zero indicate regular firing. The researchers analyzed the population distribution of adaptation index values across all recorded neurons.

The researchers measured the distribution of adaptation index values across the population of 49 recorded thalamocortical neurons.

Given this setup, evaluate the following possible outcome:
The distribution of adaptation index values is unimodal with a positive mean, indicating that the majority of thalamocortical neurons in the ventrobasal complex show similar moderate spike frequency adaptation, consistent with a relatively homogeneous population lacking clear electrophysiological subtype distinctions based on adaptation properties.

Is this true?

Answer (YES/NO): NO